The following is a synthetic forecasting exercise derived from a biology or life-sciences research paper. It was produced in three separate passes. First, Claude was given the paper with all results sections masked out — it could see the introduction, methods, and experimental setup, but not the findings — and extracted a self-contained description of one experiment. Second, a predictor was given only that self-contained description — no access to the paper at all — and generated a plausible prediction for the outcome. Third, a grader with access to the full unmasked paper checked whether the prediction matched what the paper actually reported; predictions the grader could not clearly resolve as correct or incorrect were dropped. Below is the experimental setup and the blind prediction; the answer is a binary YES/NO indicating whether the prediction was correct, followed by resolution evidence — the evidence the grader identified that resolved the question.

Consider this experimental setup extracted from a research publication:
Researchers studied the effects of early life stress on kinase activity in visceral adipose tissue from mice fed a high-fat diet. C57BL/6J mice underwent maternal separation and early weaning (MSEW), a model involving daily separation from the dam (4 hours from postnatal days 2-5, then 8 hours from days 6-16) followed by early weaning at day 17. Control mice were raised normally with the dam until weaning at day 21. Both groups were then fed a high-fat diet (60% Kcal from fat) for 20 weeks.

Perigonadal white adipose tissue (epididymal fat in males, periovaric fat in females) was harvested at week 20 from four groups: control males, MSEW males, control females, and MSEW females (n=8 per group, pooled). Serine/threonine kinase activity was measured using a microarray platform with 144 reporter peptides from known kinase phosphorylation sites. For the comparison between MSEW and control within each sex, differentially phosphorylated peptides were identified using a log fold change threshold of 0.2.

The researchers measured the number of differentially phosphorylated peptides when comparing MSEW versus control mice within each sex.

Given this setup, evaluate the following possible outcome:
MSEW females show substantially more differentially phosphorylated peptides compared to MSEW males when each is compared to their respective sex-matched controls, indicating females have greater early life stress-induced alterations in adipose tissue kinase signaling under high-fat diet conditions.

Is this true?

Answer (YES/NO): NO